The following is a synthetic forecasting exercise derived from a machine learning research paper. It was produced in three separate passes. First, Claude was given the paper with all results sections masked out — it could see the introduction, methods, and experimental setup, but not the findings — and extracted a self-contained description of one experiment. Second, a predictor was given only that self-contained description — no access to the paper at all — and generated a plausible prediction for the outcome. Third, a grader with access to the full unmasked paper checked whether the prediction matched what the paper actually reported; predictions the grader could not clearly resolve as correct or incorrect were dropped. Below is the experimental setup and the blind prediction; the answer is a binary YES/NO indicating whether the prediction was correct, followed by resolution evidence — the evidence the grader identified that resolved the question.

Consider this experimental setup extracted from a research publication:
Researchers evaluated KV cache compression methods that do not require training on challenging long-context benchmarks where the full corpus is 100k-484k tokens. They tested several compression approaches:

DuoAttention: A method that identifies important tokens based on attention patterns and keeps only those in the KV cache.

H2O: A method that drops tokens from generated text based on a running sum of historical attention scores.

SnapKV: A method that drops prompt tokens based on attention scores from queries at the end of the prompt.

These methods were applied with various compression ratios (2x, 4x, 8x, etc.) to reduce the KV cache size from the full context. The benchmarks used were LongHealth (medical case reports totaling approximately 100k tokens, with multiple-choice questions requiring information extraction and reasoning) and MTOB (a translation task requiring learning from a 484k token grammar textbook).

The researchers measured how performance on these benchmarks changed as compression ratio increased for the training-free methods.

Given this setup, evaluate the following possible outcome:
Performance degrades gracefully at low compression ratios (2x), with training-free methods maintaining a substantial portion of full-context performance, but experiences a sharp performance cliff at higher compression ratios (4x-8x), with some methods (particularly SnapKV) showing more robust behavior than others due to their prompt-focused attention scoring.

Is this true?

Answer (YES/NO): NO